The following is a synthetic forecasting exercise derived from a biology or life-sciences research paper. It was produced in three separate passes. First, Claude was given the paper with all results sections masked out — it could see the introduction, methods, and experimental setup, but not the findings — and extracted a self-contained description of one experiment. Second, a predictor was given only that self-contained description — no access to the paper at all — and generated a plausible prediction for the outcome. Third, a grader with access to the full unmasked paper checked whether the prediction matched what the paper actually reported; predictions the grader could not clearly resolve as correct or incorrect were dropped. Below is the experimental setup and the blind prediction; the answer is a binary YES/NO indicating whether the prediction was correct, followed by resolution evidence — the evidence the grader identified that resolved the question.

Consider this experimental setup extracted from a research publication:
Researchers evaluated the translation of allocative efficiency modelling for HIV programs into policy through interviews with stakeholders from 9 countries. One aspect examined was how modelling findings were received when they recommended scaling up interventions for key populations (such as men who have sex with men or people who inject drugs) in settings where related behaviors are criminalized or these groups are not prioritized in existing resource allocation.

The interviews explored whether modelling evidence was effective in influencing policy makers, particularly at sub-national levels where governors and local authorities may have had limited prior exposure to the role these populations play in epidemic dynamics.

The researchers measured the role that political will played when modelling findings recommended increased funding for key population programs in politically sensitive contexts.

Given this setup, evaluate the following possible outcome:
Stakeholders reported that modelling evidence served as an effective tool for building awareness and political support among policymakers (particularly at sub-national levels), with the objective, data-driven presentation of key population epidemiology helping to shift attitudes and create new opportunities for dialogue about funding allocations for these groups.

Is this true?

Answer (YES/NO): NO